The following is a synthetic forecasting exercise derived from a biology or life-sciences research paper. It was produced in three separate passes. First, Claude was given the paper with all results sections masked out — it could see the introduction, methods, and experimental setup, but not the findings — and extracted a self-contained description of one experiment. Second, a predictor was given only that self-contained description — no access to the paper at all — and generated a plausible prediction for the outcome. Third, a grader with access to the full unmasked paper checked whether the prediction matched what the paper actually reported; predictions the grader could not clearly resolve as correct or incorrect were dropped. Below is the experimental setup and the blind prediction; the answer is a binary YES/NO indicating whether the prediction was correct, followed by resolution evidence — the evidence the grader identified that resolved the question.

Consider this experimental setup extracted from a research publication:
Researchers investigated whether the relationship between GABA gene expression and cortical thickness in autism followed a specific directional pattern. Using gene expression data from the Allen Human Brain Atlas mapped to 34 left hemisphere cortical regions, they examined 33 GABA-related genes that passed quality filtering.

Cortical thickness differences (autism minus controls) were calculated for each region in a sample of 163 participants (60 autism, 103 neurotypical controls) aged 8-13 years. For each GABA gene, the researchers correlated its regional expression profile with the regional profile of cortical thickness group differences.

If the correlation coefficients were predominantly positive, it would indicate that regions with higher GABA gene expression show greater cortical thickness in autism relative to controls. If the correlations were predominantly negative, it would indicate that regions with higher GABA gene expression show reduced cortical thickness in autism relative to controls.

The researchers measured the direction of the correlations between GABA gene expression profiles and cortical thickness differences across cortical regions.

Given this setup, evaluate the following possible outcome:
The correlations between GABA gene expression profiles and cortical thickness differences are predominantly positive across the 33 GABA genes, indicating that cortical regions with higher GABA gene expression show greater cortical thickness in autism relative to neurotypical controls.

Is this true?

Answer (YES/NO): NO